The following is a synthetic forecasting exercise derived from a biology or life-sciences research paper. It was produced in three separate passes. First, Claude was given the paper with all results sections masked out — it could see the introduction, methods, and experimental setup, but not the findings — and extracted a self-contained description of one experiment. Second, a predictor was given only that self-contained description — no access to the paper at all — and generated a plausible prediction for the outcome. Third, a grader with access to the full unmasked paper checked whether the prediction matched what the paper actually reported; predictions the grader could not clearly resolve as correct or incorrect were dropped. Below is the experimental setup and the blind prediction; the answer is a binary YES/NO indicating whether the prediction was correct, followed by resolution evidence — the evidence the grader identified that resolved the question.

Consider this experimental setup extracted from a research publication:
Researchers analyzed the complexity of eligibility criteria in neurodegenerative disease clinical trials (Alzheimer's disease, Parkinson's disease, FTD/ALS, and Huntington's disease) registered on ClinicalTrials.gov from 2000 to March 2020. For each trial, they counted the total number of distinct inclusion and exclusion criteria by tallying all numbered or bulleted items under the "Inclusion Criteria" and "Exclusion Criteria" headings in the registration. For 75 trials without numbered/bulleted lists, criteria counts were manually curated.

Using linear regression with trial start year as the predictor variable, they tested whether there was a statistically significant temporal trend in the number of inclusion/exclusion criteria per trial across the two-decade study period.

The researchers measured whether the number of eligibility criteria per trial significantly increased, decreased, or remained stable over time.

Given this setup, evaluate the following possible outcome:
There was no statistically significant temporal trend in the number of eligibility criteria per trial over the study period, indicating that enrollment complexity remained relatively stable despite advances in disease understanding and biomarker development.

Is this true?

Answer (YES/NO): NO